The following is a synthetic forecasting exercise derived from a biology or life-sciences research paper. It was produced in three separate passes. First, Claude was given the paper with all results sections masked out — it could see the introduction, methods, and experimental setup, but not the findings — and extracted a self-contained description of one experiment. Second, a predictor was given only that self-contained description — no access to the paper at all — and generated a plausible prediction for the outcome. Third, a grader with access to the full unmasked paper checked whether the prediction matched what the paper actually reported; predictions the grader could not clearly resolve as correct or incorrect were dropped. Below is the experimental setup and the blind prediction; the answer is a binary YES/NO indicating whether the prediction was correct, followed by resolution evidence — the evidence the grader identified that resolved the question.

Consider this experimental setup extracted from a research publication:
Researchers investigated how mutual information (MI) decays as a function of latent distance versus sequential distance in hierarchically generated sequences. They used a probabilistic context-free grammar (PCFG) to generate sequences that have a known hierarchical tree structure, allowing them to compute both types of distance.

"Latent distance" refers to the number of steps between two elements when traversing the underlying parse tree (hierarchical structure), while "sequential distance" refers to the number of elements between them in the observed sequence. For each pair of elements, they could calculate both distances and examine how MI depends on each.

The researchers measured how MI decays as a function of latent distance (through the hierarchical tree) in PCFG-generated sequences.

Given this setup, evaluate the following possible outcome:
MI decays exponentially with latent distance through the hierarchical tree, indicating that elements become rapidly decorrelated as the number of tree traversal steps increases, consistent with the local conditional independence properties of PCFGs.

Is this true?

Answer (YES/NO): YES